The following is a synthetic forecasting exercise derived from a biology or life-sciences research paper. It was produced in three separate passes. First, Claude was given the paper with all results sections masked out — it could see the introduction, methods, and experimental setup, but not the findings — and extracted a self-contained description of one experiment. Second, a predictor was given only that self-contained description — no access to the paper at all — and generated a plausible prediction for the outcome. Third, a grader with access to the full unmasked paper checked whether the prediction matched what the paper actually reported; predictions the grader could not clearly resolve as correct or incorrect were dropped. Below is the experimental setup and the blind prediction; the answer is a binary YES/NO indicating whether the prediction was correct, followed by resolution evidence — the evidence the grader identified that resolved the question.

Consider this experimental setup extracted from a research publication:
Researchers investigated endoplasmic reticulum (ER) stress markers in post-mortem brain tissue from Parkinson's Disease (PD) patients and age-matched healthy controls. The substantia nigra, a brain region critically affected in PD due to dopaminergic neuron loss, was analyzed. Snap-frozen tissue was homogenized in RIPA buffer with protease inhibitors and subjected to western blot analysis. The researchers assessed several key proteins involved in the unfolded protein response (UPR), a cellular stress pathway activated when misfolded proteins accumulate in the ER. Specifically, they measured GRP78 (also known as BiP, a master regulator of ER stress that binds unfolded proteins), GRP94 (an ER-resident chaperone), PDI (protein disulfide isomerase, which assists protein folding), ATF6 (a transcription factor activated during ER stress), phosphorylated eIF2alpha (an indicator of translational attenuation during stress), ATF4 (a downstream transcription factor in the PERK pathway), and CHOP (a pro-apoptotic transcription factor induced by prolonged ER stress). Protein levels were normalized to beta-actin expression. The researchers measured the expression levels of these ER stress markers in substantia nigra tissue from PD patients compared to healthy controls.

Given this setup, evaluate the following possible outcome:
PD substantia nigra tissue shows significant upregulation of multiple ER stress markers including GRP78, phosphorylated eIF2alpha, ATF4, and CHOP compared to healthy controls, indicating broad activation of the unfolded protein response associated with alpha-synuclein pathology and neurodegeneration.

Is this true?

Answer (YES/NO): NO